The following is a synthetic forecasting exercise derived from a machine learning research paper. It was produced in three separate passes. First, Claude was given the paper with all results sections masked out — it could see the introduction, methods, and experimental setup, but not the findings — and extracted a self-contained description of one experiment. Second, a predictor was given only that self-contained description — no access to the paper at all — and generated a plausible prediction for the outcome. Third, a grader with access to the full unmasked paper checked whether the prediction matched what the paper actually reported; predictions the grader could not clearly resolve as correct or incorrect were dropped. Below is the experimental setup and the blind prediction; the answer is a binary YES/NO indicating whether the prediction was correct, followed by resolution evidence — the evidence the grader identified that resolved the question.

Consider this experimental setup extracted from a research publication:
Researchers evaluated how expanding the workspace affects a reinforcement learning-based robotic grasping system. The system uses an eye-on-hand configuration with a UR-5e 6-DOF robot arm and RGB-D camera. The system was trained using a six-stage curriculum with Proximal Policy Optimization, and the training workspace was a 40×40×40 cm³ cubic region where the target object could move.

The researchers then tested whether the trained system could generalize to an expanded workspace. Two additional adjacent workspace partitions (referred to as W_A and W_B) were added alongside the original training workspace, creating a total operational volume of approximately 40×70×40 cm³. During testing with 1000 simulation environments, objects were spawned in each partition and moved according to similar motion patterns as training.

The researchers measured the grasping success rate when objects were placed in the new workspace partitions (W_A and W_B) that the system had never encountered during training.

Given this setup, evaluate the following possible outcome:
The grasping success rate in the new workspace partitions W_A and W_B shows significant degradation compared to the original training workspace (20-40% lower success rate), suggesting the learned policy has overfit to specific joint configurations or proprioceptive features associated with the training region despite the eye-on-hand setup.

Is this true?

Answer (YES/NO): NO